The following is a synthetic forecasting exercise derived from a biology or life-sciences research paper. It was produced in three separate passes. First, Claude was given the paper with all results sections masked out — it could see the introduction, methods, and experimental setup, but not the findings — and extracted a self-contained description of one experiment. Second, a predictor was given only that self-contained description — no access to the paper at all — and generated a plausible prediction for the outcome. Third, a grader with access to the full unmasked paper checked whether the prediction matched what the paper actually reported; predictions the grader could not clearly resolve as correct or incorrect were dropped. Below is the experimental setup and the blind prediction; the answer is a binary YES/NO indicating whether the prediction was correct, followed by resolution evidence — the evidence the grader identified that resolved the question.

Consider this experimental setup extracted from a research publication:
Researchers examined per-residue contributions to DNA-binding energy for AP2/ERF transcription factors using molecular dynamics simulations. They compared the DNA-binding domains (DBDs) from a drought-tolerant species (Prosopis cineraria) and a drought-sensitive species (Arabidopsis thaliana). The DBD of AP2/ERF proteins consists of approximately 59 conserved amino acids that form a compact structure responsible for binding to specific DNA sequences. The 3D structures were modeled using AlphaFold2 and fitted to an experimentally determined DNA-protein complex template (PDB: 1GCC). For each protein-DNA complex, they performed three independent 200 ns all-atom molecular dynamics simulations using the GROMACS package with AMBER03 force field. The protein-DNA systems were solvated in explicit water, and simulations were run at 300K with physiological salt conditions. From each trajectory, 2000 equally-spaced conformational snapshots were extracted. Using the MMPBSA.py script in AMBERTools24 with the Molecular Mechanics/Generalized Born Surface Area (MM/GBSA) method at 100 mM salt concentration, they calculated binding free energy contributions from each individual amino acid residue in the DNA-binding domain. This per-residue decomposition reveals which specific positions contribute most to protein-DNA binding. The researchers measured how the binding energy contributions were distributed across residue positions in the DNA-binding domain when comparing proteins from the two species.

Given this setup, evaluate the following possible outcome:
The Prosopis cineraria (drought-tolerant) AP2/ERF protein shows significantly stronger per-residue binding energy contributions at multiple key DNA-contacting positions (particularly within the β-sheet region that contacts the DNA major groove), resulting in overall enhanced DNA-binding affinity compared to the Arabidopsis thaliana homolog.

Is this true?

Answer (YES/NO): YES